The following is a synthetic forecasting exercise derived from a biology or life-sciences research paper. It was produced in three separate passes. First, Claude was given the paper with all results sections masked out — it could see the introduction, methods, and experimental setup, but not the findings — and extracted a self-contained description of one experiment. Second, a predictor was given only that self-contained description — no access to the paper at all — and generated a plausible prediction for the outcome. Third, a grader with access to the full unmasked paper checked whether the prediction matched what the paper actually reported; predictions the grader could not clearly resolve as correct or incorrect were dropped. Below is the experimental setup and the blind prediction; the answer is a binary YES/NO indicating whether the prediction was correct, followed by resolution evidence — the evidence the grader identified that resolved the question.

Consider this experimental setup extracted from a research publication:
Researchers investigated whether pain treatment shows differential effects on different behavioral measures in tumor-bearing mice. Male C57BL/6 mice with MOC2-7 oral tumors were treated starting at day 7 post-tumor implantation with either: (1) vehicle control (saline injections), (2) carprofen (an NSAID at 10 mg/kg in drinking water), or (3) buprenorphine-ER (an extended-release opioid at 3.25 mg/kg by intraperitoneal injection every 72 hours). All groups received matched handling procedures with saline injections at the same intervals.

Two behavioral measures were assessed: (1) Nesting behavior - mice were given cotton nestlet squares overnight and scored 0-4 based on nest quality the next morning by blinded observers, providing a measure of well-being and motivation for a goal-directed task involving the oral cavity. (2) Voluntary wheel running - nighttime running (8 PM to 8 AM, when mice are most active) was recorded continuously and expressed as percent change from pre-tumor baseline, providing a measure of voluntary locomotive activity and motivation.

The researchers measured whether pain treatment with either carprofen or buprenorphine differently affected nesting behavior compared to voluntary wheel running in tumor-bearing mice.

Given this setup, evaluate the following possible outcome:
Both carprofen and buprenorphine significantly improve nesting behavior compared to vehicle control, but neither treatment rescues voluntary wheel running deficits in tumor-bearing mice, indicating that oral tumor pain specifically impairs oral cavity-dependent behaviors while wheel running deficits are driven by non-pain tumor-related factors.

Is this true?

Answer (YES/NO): NO